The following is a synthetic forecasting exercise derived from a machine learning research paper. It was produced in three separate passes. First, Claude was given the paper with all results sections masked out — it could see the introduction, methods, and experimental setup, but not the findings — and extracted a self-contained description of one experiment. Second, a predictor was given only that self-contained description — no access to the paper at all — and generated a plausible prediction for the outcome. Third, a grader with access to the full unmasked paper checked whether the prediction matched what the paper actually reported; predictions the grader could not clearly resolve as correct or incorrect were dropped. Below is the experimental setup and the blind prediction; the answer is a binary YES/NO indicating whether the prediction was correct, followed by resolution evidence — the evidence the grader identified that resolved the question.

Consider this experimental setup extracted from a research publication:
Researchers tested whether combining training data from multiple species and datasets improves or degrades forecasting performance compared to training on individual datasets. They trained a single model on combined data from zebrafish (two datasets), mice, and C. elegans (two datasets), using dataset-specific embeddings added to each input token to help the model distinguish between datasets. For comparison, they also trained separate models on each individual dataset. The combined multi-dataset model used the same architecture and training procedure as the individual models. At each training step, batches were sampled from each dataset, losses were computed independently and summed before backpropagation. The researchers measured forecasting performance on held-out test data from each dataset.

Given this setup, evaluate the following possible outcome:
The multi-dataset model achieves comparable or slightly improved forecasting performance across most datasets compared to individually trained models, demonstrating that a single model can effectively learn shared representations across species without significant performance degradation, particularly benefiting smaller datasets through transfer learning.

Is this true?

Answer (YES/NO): NO